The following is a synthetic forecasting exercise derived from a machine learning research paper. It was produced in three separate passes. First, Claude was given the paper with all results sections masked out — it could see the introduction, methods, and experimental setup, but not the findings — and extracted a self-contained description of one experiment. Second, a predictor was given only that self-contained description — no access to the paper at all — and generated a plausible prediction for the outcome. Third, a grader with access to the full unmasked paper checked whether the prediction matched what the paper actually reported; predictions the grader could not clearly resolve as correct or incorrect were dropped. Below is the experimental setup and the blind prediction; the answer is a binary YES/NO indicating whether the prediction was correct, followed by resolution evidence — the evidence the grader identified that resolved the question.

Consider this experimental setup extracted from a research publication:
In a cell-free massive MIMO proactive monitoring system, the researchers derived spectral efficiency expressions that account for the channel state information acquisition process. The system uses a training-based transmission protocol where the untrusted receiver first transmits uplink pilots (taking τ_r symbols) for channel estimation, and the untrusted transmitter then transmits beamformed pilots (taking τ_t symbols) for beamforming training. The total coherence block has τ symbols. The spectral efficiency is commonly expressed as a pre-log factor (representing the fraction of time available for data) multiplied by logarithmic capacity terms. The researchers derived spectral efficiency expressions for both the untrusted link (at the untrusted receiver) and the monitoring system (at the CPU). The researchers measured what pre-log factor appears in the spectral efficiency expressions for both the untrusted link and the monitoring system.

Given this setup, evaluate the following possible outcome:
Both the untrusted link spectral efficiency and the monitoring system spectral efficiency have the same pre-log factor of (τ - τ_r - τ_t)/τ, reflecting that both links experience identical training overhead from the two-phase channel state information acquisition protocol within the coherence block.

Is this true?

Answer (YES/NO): YES